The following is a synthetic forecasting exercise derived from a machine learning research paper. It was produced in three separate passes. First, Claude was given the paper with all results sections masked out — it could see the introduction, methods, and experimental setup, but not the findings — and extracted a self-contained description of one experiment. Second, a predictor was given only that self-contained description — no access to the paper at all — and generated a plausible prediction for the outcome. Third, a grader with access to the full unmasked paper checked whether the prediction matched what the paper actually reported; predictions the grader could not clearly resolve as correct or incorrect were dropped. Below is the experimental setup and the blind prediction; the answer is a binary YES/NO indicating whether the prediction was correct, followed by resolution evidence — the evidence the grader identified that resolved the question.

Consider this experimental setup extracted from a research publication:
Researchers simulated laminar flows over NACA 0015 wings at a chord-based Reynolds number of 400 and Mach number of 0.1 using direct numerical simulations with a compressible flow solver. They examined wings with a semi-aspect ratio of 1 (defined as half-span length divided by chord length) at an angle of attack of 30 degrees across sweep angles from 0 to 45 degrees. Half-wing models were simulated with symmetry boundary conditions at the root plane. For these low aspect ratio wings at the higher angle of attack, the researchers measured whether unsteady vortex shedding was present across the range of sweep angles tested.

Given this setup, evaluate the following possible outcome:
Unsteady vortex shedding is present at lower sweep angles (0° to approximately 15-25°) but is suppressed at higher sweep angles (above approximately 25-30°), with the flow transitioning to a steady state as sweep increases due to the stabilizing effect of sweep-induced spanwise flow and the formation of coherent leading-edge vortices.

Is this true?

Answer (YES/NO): NO